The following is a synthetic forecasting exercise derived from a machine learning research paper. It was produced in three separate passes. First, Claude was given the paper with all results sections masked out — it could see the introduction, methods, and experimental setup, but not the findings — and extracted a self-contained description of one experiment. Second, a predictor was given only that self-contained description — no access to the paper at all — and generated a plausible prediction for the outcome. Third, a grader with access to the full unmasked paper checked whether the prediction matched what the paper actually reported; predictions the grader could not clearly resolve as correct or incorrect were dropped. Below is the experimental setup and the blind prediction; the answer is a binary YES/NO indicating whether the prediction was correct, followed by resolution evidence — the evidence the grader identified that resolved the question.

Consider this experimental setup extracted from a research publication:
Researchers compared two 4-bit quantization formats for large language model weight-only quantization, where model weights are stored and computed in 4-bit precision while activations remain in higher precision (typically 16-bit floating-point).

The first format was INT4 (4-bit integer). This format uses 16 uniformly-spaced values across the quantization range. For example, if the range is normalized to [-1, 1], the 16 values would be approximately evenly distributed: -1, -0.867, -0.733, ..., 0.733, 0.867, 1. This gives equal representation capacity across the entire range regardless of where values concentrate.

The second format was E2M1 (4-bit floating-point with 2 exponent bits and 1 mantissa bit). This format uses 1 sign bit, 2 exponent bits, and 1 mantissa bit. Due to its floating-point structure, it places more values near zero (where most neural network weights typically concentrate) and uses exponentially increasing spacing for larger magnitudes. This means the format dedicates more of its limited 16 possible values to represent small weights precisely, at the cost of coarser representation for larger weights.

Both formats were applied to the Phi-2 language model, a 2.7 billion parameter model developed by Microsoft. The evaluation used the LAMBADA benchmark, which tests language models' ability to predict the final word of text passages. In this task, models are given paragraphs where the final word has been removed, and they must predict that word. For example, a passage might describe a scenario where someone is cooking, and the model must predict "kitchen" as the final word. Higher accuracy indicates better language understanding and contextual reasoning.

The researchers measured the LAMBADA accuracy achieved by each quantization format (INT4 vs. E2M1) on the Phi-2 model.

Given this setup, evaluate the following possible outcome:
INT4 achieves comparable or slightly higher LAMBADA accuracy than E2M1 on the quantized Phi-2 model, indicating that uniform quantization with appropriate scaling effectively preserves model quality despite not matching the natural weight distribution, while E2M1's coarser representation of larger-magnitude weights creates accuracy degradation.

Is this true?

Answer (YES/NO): NO